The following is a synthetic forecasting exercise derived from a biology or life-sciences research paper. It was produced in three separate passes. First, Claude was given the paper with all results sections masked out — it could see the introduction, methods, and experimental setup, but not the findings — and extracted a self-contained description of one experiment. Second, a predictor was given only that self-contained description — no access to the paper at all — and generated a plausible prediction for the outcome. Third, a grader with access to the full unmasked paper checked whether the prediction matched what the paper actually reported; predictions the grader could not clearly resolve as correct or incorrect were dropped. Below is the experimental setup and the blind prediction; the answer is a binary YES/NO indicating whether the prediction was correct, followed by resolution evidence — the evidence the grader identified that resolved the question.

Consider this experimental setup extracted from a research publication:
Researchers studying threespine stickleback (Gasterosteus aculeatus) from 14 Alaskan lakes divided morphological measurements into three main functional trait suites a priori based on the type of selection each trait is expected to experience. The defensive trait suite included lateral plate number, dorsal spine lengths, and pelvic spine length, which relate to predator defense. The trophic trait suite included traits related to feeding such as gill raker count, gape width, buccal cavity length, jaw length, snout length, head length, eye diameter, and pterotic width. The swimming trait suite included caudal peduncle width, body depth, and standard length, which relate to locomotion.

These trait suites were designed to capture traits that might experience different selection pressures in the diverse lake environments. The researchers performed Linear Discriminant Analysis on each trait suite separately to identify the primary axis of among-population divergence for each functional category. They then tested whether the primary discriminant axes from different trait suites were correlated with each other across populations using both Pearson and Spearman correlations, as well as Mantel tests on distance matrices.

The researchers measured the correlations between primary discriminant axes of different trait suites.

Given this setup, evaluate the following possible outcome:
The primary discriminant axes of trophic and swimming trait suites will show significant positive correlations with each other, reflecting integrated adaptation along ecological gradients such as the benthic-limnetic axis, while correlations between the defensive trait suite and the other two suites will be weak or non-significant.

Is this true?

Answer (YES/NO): YES